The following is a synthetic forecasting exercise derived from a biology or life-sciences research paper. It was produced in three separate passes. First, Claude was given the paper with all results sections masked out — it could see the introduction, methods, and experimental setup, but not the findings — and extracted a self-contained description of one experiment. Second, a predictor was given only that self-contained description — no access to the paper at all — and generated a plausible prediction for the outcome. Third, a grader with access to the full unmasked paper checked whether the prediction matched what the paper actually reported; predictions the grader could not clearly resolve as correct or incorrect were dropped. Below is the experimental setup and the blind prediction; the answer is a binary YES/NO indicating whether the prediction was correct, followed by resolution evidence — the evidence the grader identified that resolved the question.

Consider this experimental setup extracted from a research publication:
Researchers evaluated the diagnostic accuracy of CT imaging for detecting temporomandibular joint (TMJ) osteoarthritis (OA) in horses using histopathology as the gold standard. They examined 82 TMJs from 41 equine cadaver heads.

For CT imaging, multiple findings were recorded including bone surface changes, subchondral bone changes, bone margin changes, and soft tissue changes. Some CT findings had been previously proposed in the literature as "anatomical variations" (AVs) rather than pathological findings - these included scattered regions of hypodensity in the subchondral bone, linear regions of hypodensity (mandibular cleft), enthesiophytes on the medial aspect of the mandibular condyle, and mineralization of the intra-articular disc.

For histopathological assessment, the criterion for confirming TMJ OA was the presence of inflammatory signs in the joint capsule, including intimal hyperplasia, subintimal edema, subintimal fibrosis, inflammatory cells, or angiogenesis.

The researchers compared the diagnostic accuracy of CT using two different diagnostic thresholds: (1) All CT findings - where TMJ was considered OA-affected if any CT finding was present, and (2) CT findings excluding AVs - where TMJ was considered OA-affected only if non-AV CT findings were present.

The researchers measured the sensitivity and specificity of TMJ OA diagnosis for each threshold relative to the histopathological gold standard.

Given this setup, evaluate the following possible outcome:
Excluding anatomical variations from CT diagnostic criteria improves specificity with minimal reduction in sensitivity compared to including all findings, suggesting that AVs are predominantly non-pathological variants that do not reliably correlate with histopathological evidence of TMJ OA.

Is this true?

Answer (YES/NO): NO